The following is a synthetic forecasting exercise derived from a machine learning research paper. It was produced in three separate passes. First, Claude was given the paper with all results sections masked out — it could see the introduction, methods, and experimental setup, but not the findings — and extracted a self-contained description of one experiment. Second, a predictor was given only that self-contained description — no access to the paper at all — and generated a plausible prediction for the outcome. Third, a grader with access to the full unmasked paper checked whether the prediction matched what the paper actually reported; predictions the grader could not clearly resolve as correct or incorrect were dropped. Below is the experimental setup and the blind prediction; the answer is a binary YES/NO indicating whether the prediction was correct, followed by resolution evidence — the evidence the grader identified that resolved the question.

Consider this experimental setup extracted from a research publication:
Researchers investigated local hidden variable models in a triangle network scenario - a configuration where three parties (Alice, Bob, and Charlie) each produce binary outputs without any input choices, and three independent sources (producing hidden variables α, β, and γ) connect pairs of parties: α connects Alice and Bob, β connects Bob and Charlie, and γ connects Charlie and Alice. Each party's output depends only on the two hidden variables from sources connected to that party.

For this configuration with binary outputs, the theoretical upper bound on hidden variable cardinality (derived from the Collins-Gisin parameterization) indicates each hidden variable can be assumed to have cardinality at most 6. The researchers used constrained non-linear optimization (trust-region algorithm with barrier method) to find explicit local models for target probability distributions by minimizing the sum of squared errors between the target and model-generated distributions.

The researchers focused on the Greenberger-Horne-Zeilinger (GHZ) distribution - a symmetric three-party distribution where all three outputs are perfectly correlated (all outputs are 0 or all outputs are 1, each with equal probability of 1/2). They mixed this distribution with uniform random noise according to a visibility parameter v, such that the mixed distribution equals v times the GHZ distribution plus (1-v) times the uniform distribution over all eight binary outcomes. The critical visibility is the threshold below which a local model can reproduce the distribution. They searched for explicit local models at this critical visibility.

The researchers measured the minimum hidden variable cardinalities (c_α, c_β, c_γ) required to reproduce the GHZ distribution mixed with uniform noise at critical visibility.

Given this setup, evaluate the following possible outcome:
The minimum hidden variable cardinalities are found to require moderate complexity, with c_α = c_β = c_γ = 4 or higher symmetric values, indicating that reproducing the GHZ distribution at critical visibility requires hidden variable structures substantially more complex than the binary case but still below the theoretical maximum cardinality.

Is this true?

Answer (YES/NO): NO